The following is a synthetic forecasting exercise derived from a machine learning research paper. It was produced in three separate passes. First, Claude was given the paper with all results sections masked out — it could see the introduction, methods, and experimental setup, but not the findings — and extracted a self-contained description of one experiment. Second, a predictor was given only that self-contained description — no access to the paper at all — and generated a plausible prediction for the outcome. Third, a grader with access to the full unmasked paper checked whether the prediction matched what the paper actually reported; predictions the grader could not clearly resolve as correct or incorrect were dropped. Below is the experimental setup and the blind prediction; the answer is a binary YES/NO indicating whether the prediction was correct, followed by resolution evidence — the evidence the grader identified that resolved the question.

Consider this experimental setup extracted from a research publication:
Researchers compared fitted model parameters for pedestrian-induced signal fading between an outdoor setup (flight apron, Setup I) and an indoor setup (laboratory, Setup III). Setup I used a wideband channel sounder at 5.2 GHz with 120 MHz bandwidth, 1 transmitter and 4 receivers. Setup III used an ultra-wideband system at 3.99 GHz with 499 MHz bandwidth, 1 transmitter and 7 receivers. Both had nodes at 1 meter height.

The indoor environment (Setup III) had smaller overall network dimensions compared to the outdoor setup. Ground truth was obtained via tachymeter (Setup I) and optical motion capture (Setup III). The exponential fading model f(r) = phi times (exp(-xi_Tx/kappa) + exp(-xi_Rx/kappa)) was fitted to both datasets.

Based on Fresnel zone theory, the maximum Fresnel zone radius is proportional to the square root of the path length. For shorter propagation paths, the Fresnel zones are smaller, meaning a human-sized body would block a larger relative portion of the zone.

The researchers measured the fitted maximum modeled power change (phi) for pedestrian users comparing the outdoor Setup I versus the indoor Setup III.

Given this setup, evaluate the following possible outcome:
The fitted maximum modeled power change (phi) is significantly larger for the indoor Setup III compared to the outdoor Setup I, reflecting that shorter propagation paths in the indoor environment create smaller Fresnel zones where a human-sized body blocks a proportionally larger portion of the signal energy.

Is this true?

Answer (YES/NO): YES